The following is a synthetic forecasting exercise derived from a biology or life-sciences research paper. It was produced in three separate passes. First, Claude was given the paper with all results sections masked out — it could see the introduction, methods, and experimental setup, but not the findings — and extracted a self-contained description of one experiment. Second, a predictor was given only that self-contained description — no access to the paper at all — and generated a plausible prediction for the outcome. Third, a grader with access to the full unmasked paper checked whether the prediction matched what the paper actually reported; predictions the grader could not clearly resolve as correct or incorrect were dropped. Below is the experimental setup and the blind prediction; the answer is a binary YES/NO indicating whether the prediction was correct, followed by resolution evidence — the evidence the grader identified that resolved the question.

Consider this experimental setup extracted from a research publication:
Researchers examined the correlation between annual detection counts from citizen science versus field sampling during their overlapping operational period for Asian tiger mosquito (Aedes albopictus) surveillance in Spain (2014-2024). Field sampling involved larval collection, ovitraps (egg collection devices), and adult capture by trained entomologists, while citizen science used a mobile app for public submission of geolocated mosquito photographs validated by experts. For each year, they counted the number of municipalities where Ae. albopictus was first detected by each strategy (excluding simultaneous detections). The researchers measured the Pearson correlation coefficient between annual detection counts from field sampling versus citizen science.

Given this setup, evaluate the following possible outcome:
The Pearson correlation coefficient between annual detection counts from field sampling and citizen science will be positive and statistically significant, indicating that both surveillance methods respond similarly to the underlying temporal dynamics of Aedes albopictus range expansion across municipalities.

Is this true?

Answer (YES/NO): NO